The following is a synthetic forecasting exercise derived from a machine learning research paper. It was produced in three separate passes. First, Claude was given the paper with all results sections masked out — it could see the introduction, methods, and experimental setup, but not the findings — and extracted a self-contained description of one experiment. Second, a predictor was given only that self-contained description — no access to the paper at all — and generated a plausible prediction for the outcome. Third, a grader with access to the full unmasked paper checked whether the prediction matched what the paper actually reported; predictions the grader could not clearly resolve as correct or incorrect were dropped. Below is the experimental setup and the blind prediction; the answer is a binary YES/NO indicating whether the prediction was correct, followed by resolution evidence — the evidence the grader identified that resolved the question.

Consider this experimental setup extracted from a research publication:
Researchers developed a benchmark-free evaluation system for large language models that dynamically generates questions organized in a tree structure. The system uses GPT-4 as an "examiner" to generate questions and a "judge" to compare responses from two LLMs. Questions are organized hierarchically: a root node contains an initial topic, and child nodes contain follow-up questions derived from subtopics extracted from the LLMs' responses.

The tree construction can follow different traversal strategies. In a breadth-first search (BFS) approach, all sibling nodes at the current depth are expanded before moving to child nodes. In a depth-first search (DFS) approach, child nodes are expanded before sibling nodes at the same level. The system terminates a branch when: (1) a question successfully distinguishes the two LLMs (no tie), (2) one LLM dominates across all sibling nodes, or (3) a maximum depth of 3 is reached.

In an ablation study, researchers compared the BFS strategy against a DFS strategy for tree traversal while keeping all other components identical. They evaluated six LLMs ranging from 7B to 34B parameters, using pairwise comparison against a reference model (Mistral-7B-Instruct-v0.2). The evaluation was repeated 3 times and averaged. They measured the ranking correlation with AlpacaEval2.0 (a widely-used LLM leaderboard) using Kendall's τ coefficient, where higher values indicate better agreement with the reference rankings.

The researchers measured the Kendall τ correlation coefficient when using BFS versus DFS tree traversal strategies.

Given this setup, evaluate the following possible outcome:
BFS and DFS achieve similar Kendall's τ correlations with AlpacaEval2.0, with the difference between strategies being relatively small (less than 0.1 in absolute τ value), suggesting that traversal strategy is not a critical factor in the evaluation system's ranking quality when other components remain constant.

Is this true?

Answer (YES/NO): NO